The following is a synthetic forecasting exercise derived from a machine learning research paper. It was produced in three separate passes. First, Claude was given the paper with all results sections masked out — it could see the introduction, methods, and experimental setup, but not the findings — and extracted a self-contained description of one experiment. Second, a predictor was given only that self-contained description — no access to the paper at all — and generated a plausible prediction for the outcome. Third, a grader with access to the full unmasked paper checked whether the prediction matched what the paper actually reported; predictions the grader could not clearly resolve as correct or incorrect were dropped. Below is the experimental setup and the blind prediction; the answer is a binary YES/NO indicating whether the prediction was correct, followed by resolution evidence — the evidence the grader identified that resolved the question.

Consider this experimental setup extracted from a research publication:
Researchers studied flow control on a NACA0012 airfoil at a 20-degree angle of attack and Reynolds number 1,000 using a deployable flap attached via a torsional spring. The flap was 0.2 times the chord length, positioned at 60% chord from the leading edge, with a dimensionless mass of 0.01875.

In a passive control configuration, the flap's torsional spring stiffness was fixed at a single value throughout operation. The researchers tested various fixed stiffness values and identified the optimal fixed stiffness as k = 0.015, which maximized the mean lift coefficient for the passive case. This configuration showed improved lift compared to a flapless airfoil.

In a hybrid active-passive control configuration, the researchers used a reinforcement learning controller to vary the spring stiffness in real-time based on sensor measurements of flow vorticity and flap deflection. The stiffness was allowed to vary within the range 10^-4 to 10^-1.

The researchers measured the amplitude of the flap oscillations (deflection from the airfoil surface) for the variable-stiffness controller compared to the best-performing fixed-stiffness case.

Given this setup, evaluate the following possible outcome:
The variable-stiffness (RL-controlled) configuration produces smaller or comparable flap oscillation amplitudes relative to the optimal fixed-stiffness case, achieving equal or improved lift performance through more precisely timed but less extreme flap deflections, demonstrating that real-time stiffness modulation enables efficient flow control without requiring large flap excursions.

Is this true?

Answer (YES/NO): NO